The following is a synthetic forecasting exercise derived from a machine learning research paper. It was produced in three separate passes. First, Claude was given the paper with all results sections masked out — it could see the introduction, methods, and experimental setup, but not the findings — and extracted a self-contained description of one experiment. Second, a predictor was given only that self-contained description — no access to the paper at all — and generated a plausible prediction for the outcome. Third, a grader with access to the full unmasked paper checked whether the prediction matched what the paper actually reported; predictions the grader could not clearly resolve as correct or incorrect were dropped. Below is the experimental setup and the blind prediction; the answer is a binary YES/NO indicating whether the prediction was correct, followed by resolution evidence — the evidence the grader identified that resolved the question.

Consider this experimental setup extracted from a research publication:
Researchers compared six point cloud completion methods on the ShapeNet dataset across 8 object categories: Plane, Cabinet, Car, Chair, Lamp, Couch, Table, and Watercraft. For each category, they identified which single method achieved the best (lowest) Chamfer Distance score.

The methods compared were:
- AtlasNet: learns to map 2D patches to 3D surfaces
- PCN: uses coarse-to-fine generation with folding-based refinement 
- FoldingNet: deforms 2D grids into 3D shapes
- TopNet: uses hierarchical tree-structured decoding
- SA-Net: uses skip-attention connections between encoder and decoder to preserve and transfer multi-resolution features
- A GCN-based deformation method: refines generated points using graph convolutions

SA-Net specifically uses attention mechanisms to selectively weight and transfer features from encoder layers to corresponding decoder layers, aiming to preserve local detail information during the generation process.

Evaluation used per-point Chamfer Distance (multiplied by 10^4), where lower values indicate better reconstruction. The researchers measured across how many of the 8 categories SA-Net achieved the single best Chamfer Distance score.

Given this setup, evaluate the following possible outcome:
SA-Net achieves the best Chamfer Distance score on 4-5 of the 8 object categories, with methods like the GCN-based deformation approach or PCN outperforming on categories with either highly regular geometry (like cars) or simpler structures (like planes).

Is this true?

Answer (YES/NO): NO